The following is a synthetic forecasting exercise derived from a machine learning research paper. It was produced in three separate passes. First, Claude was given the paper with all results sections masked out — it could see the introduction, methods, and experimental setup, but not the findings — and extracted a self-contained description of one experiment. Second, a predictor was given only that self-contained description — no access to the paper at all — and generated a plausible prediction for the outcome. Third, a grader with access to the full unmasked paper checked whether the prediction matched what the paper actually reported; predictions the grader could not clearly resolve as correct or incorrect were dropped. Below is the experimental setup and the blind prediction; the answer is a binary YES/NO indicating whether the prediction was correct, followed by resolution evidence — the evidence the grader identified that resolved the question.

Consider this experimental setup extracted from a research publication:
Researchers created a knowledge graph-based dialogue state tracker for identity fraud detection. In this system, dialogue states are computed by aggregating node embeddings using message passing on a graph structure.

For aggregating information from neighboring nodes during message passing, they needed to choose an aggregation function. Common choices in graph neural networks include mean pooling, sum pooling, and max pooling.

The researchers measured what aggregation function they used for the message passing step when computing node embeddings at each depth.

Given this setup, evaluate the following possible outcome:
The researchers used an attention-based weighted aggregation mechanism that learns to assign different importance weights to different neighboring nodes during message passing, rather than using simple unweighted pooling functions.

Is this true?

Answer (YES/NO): NO